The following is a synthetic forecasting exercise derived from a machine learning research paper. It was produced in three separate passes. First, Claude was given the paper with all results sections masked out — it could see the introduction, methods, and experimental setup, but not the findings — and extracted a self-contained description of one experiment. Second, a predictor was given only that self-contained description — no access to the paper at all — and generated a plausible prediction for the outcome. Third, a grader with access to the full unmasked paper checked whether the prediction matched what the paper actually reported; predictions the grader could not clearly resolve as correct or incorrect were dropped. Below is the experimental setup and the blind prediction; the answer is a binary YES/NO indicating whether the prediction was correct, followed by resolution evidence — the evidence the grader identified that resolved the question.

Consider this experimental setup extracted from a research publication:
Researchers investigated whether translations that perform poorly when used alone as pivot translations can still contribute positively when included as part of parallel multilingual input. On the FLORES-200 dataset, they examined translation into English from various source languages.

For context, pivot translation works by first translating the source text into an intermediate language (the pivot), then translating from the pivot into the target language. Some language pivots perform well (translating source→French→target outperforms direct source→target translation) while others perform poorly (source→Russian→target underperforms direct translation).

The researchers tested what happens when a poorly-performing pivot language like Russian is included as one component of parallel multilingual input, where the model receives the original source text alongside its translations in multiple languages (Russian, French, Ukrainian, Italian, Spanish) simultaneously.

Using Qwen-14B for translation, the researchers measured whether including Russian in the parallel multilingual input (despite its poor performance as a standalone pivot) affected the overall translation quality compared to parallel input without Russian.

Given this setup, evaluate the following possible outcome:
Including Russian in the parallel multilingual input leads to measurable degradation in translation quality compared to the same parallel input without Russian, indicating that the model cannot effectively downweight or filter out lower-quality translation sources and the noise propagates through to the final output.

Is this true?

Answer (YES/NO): NO